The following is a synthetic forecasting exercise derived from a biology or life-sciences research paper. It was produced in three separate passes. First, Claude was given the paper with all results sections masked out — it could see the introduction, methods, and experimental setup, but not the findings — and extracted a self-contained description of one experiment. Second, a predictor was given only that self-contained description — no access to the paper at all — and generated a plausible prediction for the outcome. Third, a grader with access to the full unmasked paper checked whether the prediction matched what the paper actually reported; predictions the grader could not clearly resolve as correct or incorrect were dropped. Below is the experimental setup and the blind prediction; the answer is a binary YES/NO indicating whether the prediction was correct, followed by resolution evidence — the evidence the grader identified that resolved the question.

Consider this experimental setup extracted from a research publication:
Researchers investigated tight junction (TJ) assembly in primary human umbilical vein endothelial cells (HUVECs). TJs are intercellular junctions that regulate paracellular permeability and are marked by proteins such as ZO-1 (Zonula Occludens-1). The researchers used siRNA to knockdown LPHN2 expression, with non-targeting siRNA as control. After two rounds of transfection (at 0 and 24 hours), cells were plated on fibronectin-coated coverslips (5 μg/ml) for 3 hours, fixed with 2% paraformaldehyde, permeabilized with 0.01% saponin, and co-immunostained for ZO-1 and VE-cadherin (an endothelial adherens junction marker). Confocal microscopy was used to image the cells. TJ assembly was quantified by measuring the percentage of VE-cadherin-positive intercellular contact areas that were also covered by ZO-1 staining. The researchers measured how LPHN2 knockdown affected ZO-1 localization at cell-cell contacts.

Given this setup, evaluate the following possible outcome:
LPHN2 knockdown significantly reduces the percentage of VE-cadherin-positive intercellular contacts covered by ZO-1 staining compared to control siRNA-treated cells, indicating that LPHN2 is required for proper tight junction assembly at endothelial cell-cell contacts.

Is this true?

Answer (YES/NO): YES